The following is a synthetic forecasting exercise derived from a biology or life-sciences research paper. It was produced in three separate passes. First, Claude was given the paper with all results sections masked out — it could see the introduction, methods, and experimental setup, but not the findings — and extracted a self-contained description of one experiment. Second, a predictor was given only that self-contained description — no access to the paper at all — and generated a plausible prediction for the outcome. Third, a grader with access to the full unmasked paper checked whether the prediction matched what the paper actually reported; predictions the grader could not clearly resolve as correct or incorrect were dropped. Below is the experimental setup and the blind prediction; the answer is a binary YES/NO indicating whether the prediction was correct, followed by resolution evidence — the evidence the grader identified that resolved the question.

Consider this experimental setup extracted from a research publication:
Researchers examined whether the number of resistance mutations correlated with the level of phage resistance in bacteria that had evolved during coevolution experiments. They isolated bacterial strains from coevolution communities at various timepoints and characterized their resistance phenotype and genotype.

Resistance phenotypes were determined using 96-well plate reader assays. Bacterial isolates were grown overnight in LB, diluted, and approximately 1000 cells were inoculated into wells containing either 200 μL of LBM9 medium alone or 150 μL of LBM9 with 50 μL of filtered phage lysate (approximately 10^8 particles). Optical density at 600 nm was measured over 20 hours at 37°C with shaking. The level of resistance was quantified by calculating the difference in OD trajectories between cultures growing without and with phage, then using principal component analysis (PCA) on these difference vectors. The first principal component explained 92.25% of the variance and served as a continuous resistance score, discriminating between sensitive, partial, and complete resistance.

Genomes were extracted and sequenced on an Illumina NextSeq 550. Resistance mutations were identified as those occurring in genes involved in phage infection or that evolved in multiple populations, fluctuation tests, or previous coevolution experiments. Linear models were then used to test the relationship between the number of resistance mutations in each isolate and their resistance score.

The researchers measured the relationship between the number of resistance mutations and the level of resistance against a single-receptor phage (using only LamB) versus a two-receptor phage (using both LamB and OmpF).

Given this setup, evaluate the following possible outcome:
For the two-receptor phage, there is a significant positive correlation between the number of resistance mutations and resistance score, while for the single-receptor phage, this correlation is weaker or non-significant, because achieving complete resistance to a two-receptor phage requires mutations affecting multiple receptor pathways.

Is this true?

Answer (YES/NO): NO